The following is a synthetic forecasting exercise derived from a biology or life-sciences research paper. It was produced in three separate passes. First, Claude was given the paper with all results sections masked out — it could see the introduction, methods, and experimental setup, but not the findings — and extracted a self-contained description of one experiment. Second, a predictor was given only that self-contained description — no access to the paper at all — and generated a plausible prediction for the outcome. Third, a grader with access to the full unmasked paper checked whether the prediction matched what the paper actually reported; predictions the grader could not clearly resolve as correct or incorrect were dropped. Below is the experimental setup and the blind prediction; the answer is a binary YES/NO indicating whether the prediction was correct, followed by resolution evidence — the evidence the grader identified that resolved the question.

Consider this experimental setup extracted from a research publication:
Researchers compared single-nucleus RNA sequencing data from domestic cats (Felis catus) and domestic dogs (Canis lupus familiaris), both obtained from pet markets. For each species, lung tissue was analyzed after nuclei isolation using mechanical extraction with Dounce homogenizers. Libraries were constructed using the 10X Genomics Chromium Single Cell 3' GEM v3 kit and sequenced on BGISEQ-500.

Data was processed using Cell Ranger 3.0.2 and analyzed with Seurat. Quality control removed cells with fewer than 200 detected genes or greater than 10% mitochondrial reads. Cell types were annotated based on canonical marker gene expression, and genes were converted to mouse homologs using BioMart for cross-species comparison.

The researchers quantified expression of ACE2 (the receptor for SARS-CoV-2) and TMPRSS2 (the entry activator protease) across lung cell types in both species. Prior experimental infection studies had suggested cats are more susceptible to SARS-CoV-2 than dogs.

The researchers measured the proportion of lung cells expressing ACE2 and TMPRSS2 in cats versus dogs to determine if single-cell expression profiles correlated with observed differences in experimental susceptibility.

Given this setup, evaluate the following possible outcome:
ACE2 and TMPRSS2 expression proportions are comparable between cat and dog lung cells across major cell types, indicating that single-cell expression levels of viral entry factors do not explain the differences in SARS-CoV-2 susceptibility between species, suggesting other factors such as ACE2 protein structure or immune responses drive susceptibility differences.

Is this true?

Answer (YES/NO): NO